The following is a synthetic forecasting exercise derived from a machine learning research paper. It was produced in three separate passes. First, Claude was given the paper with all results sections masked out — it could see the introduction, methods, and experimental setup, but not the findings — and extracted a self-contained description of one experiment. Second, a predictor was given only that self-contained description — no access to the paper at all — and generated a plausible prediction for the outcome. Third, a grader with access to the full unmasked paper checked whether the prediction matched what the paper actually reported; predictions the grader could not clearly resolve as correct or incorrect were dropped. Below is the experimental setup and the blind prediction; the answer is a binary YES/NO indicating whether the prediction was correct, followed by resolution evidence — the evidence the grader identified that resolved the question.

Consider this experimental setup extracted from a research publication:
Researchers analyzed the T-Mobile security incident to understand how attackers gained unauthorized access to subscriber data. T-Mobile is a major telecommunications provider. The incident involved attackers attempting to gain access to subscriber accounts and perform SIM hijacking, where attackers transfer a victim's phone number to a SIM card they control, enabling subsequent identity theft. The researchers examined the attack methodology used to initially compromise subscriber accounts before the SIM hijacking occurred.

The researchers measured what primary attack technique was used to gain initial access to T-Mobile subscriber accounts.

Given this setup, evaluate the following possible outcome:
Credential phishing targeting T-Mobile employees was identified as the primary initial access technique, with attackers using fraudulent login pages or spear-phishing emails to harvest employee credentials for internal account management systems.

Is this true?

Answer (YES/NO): NO